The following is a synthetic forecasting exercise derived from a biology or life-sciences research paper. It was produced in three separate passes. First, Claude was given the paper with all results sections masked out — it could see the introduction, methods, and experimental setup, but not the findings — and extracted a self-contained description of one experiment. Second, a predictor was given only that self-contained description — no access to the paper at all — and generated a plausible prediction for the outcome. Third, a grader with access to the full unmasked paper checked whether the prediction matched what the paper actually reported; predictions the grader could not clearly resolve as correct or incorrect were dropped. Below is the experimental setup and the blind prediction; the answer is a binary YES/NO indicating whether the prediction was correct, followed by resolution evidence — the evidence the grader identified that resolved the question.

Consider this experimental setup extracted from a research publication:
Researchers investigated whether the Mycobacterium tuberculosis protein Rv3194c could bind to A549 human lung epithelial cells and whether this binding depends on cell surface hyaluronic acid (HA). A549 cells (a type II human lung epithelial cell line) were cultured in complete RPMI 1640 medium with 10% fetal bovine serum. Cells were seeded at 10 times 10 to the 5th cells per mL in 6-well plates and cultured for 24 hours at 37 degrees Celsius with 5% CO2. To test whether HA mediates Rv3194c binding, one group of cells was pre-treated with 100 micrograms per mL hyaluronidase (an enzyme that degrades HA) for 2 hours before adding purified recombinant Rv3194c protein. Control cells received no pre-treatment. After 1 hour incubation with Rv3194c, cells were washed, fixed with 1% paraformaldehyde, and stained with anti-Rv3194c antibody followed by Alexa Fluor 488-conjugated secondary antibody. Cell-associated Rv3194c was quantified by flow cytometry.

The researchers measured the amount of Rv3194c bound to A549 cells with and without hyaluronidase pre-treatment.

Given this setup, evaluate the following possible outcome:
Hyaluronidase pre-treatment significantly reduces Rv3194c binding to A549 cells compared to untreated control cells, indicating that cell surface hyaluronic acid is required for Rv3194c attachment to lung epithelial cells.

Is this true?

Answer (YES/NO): YES